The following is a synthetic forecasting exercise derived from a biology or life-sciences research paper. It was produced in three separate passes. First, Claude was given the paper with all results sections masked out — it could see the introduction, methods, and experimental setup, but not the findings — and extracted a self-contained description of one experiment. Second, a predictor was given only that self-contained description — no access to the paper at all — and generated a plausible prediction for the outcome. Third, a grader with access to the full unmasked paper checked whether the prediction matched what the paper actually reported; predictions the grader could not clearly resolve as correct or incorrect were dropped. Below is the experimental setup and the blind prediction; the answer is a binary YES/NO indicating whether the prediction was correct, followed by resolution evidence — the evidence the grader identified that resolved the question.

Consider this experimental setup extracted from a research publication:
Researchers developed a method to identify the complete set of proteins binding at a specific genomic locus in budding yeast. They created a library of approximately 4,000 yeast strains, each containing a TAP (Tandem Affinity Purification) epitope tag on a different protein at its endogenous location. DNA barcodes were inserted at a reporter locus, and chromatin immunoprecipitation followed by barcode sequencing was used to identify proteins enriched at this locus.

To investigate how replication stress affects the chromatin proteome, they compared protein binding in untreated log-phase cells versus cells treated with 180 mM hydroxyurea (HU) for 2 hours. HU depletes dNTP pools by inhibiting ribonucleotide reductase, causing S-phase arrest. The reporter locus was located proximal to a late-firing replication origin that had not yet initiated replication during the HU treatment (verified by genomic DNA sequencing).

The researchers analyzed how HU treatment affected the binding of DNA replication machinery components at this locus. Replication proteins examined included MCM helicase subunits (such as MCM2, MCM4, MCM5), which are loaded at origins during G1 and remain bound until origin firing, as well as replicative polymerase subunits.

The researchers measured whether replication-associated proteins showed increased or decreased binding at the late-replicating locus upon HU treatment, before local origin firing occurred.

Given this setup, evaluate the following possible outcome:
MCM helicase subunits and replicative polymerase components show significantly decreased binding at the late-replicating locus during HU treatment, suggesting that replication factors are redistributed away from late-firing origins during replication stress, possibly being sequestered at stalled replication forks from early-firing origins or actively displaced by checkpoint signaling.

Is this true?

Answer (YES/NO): NO